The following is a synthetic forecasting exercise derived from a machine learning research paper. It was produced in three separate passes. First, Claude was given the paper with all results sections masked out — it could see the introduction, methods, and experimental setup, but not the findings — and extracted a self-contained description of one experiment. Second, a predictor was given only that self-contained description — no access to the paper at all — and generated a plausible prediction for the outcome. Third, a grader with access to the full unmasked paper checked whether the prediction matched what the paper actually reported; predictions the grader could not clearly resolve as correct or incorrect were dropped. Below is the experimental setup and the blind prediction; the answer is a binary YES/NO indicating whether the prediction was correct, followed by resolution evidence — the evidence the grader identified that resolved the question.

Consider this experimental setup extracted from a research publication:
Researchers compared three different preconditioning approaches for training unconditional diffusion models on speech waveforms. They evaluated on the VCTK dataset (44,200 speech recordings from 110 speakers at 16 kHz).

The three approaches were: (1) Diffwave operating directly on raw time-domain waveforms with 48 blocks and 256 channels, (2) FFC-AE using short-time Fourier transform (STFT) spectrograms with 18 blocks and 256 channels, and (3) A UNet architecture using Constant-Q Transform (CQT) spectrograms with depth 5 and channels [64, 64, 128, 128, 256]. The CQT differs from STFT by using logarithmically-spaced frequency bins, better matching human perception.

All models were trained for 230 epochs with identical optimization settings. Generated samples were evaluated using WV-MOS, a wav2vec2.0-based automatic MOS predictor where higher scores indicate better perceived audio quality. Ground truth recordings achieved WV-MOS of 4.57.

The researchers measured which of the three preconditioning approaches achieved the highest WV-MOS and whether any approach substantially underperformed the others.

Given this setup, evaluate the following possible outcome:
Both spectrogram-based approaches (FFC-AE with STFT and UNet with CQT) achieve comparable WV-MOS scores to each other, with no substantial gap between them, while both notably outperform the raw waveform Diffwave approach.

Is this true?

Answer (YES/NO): NO